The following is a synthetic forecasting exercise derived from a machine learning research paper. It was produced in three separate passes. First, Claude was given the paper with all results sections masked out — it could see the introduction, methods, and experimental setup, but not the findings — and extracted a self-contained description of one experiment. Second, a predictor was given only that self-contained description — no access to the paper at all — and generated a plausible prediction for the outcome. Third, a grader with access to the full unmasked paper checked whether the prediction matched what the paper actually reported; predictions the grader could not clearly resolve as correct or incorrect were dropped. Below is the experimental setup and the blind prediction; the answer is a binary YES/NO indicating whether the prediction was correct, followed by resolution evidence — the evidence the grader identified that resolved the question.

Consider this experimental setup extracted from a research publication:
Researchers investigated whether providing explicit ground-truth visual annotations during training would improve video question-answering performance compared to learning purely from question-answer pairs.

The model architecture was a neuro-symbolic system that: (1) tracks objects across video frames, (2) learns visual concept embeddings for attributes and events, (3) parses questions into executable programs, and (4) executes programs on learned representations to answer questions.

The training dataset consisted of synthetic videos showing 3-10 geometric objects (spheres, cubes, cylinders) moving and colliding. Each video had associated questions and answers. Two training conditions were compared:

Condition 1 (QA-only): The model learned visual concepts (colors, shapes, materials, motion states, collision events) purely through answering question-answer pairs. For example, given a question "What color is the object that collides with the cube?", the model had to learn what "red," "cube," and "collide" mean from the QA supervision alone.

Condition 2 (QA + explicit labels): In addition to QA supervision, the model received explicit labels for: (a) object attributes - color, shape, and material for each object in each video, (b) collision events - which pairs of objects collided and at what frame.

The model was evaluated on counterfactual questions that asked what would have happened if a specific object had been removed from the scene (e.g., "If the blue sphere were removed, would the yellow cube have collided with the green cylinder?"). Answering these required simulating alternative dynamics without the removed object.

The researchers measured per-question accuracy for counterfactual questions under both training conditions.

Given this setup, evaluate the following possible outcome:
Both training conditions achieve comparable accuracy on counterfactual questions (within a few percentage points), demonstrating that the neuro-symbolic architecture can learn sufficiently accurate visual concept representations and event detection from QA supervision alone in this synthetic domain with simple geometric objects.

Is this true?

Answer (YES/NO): YES